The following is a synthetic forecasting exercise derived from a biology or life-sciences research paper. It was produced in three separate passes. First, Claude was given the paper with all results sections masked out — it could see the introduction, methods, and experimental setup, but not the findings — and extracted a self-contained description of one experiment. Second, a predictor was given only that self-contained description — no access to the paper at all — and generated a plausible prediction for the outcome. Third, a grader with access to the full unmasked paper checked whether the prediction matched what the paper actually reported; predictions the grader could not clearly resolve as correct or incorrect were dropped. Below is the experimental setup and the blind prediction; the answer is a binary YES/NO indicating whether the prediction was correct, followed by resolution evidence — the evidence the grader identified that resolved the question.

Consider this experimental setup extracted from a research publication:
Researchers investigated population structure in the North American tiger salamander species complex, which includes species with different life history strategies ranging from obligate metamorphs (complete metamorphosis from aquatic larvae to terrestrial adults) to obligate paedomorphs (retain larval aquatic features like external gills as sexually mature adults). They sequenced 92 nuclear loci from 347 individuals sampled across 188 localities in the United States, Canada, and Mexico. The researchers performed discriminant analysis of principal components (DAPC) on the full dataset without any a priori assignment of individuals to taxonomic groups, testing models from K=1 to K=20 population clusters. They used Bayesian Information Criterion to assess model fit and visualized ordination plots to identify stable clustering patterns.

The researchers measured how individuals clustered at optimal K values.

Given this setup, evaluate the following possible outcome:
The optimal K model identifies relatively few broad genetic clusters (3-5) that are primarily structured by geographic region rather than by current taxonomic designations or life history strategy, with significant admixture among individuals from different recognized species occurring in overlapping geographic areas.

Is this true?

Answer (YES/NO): YES